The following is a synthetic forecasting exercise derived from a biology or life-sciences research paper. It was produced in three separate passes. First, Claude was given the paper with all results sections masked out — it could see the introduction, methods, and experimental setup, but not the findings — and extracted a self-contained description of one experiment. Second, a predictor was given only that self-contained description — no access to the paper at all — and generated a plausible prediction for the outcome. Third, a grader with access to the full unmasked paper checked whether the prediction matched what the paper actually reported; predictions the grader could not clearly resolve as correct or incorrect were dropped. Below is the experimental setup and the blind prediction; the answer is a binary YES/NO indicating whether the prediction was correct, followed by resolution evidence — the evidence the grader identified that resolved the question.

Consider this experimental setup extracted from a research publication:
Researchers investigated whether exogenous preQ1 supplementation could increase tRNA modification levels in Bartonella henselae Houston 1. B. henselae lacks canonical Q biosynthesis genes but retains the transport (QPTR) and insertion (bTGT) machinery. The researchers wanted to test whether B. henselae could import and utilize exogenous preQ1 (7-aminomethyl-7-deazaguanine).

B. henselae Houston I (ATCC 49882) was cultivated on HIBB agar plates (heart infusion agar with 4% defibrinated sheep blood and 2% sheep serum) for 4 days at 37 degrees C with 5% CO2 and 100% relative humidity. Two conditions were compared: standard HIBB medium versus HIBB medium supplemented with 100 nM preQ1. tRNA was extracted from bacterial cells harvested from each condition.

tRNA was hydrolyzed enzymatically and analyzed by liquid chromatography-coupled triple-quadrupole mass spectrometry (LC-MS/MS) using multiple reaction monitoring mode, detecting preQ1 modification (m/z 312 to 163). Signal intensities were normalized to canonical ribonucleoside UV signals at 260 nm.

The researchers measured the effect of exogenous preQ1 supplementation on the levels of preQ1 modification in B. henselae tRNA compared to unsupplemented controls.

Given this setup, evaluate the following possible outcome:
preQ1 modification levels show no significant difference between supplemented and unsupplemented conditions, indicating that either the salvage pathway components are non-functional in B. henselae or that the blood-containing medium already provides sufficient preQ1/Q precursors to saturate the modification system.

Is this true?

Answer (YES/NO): NO